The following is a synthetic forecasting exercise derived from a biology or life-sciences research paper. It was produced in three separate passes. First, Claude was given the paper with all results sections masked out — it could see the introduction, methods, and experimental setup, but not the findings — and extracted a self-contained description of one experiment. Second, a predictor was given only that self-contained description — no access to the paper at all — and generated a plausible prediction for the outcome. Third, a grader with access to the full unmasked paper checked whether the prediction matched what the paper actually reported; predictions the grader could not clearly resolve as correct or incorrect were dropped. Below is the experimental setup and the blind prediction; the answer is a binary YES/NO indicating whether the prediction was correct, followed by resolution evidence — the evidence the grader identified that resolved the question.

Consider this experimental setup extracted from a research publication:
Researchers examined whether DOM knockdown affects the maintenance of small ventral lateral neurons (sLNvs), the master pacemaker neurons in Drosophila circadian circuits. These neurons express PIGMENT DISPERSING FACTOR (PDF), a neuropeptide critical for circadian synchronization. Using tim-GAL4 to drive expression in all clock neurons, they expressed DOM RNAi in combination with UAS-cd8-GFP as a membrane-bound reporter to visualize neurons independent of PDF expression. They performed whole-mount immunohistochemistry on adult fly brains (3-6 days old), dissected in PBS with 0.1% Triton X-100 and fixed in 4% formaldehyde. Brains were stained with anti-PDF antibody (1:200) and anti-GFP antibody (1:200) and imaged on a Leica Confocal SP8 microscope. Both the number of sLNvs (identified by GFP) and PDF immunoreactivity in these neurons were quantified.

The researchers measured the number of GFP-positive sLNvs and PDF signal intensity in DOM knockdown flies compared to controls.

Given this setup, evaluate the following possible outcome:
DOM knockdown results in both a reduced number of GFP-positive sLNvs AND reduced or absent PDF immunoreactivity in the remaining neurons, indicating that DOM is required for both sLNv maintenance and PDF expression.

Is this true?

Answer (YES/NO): YES